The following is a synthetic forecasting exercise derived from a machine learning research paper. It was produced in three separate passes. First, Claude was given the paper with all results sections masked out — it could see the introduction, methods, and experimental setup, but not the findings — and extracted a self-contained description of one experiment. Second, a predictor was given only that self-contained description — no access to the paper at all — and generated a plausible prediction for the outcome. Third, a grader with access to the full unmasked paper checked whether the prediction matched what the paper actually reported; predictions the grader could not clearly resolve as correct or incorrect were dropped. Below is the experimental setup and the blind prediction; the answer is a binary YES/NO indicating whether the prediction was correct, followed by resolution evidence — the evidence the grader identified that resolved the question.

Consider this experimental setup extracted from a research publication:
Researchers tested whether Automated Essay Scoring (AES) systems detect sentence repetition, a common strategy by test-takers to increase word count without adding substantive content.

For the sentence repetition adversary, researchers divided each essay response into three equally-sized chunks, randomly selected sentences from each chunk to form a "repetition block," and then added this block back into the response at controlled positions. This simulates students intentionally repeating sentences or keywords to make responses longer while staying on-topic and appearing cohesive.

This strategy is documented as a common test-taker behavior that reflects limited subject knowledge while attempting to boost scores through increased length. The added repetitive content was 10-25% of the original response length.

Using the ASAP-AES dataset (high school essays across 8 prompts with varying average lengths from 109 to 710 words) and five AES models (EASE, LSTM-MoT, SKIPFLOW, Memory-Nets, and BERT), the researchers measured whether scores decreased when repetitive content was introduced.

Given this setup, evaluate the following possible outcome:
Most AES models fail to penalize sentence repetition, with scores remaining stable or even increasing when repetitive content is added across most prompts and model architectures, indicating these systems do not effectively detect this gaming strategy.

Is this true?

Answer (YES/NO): YES